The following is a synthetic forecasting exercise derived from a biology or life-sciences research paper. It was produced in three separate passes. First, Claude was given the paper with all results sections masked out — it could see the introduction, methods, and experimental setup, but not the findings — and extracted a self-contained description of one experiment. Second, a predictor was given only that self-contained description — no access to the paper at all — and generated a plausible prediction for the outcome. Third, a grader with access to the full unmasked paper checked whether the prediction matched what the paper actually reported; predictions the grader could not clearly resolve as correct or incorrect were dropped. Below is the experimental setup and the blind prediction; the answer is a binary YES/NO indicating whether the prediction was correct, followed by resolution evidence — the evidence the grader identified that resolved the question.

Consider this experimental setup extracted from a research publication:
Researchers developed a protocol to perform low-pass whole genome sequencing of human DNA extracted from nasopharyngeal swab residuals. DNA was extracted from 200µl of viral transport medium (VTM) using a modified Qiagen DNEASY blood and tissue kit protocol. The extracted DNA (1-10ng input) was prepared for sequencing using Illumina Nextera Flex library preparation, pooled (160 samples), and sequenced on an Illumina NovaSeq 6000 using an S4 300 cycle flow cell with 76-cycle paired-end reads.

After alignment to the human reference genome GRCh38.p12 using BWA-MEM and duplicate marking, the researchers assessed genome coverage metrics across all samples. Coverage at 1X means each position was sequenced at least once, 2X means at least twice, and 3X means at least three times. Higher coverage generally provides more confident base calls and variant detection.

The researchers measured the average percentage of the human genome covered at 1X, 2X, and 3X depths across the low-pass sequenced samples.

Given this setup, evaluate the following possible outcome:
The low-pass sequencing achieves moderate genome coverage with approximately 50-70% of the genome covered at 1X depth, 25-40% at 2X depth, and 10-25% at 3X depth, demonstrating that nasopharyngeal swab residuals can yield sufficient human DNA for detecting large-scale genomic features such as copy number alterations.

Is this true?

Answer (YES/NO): NO